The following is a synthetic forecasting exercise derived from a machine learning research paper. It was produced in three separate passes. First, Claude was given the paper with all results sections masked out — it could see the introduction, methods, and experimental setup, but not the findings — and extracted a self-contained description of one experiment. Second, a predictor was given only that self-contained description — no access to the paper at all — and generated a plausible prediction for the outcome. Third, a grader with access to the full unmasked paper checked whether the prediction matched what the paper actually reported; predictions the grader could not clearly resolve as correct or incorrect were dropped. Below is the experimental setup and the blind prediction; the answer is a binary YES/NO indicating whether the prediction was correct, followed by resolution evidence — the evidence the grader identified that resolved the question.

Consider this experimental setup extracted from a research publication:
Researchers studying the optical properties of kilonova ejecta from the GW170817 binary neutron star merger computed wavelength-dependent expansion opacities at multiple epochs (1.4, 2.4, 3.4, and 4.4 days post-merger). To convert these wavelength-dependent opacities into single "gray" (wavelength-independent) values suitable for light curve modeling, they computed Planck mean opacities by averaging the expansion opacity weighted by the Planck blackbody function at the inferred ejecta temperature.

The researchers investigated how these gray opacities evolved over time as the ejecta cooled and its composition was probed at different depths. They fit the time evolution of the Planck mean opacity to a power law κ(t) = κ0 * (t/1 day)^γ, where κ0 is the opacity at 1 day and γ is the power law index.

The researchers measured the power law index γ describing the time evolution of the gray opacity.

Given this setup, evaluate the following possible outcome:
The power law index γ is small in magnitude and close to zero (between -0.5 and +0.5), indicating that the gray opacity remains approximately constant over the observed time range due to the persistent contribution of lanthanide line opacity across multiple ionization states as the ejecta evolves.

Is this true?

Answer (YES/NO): NO